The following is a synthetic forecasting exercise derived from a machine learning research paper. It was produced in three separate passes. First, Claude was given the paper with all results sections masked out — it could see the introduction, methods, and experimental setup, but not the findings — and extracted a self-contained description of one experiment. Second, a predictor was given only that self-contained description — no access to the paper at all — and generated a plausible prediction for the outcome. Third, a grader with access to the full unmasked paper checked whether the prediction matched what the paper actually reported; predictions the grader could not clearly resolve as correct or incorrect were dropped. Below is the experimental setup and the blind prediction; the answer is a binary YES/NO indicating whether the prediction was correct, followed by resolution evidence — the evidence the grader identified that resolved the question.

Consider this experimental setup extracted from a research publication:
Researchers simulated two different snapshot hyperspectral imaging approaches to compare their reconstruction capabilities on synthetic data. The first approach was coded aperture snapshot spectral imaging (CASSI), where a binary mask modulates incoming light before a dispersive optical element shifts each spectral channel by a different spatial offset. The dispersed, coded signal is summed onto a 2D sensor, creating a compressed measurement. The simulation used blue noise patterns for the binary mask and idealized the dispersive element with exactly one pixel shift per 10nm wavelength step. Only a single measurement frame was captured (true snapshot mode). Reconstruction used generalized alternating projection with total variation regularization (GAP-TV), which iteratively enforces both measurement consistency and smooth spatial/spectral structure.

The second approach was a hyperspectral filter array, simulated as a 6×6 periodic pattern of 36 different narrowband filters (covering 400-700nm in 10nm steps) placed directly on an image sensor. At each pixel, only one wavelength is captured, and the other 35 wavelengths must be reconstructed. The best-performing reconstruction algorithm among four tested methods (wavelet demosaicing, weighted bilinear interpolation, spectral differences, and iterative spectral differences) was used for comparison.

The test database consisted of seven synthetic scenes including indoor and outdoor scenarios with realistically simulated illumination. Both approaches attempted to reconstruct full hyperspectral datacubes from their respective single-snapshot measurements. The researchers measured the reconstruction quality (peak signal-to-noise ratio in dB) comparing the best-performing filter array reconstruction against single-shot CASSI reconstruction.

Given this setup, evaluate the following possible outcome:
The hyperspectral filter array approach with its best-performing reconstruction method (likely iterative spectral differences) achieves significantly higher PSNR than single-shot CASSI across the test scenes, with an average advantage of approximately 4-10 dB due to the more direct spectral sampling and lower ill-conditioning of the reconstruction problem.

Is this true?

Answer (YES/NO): NO